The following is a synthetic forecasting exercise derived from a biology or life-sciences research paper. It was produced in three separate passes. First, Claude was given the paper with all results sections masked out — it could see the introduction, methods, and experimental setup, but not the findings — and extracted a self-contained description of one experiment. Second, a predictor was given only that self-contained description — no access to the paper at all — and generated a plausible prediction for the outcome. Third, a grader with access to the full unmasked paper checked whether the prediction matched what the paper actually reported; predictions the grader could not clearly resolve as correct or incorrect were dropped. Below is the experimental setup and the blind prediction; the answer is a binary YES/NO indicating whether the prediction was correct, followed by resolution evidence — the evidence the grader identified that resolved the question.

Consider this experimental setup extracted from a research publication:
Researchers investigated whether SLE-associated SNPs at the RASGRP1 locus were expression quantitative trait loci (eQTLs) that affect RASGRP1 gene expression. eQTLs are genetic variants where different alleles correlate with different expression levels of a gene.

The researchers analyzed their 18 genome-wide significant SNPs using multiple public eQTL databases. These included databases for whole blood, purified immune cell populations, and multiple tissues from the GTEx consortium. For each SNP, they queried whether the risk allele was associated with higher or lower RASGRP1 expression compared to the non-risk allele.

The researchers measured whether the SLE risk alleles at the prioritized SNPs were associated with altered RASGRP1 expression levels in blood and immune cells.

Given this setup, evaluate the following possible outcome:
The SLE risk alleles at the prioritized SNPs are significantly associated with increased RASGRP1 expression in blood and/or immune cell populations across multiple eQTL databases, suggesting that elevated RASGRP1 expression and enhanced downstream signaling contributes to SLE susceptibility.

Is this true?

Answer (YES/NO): YES